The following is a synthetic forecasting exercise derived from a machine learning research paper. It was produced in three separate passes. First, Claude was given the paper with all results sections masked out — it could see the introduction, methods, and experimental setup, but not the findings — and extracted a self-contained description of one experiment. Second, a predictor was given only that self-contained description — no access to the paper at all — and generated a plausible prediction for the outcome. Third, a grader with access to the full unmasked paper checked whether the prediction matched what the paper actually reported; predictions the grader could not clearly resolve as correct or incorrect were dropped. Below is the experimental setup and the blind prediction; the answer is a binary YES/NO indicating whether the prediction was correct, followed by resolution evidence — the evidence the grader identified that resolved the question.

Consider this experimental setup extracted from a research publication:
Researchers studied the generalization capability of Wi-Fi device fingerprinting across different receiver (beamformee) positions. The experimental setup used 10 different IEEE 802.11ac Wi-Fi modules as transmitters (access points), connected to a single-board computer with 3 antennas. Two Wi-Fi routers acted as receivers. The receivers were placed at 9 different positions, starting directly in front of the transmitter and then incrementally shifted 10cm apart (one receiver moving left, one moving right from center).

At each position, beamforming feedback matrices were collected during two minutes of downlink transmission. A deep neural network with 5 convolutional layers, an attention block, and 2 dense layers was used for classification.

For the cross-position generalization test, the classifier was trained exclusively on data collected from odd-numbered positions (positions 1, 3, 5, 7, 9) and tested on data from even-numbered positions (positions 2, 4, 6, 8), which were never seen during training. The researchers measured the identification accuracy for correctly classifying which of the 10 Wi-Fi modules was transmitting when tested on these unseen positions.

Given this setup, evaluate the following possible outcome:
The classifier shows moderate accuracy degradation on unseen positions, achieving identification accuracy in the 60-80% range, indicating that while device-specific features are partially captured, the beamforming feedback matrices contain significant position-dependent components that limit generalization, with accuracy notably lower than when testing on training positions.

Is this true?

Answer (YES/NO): YES